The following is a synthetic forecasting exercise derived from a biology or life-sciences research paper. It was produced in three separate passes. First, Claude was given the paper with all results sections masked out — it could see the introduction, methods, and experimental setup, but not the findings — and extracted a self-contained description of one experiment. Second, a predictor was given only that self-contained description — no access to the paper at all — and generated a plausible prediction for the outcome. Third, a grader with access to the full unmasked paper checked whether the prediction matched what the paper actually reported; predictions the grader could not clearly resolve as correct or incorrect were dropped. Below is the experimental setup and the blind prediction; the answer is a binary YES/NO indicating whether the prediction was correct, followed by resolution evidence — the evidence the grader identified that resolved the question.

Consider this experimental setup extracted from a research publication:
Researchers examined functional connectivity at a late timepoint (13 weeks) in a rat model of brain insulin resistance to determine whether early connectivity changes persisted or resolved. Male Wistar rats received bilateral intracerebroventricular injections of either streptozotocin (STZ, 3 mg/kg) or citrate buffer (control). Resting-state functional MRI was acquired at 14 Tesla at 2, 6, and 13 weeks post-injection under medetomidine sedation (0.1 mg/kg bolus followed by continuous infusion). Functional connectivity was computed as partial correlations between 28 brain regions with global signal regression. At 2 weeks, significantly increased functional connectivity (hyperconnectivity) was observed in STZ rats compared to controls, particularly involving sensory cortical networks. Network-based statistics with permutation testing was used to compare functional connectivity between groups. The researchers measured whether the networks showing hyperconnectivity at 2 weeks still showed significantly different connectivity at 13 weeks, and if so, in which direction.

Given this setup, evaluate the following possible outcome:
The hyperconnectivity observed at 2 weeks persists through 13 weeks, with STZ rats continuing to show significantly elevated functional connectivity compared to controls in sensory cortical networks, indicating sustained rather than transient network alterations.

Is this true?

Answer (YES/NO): NO